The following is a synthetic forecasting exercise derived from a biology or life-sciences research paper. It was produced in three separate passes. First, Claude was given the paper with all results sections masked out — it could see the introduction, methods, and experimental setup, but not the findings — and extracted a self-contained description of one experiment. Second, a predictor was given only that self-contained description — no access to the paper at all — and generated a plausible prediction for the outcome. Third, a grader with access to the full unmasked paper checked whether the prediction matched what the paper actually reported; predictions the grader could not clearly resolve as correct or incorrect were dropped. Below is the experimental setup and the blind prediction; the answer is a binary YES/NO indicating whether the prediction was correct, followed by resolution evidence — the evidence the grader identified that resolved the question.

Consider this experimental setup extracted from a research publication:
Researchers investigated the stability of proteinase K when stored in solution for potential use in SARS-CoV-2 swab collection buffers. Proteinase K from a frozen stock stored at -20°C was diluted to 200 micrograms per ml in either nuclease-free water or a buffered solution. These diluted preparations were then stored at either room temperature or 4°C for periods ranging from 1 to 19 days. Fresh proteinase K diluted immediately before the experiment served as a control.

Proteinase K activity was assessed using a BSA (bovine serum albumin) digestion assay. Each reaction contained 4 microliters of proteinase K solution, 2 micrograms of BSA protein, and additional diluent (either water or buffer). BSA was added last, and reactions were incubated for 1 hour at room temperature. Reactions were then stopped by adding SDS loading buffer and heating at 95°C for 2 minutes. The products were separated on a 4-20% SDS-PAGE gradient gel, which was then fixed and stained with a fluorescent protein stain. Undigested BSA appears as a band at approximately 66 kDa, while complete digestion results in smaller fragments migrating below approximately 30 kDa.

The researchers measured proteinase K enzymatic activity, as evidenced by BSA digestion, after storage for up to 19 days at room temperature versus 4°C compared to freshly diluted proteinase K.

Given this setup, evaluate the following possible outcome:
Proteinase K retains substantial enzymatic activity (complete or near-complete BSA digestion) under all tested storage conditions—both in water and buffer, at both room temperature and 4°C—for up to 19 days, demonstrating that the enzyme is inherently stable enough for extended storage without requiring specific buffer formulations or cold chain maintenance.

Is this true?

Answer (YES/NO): NO